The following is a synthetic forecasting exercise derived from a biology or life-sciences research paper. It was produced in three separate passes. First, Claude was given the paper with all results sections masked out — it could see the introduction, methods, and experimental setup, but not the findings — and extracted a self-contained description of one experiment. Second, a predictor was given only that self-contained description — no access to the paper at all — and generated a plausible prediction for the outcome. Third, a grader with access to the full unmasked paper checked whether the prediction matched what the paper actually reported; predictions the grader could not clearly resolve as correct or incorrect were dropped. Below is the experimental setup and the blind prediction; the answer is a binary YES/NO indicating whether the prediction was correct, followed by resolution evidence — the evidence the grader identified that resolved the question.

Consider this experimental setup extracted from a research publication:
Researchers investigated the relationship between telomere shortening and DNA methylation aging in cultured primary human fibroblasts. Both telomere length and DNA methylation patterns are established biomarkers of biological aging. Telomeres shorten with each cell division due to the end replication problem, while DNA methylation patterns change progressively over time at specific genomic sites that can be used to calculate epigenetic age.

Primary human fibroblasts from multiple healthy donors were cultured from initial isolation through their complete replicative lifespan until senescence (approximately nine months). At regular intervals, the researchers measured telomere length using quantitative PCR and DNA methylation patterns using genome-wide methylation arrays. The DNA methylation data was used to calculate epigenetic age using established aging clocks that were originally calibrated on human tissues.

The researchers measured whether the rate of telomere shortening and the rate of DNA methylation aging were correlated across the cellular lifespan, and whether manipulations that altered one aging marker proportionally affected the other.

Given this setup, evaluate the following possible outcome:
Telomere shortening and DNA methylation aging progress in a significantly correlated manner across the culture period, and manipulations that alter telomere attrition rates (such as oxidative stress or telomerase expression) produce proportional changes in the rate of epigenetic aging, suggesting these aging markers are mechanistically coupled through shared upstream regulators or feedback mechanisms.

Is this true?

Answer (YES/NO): NO